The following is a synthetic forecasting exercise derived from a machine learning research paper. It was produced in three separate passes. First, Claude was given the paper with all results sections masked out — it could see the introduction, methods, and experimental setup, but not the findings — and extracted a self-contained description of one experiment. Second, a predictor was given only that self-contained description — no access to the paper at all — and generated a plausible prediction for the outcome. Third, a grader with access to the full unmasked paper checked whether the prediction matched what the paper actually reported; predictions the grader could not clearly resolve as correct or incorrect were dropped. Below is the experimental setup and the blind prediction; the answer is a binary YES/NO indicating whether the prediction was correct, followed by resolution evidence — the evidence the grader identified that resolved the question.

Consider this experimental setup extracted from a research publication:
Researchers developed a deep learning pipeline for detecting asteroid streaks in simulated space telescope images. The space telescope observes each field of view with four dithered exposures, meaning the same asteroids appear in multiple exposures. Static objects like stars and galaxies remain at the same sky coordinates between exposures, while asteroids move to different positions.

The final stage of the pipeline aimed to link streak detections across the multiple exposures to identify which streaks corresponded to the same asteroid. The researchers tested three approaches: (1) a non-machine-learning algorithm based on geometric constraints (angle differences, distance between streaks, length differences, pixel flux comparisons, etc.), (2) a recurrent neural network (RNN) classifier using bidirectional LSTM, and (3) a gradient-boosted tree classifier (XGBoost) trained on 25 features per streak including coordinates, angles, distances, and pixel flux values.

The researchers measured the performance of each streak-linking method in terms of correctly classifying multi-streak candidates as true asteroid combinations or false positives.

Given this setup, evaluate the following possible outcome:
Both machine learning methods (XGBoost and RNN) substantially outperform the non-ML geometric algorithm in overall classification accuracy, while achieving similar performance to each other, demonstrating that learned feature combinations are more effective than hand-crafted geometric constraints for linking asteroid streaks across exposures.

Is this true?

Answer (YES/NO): NO